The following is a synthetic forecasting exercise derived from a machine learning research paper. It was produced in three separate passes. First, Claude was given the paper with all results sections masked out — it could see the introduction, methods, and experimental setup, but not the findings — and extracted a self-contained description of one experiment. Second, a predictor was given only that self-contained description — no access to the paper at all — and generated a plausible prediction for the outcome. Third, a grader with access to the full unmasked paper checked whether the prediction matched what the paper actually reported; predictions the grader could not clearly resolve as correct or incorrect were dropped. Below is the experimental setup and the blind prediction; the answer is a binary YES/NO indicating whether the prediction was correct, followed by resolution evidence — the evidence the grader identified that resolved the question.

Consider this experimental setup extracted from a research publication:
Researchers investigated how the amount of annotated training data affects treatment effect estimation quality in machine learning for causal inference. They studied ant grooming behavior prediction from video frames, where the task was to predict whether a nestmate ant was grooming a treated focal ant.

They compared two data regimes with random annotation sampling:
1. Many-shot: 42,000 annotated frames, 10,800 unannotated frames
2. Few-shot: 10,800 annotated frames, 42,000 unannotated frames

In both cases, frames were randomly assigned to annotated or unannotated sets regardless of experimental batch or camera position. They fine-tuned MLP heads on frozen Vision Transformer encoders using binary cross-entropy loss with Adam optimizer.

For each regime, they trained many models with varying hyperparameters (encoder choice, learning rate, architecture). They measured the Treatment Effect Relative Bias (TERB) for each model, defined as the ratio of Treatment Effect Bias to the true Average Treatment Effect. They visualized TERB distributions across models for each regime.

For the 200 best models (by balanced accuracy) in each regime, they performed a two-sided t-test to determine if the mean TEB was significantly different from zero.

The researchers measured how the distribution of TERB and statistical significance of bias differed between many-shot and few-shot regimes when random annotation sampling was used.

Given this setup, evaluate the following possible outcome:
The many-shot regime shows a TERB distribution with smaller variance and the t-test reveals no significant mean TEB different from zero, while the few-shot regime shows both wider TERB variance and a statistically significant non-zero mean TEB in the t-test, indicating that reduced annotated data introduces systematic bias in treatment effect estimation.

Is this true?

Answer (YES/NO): NO